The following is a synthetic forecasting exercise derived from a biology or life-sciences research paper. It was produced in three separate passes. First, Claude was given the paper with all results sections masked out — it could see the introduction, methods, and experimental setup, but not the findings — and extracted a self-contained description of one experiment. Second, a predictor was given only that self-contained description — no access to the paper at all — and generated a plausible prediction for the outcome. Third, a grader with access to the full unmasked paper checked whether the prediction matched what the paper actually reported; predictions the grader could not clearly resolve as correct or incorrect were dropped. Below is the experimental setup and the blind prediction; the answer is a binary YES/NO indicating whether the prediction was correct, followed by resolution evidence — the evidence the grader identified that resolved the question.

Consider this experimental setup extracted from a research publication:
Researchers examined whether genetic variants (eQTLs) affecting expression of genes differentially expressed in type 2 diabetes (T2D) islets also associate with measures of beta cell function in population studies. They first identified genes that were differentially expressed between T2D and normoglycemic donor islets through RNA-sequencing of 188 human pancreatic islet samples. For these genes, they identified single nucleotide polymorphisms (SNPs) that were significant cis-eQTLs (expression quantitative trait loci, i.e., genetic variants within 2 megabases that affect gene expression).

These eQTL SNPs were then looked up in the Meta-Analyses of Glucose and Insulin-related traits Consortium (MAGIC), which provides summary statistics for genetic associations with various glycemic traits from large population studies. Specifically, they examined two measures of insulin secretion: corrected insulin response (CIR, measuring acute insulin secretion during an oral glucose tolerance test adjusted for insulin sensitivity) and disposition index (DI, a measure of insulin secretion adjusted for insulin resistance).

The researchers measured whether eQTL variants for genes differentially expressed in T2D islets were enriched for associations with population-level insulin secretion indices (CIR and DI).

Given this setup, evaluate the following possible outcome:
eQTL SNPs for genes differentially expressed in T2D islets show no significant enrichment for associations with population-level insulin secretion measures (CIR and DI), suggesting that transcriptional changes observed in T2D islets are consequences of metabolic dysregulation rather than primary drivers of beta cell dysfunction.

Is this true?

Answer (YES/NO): NO